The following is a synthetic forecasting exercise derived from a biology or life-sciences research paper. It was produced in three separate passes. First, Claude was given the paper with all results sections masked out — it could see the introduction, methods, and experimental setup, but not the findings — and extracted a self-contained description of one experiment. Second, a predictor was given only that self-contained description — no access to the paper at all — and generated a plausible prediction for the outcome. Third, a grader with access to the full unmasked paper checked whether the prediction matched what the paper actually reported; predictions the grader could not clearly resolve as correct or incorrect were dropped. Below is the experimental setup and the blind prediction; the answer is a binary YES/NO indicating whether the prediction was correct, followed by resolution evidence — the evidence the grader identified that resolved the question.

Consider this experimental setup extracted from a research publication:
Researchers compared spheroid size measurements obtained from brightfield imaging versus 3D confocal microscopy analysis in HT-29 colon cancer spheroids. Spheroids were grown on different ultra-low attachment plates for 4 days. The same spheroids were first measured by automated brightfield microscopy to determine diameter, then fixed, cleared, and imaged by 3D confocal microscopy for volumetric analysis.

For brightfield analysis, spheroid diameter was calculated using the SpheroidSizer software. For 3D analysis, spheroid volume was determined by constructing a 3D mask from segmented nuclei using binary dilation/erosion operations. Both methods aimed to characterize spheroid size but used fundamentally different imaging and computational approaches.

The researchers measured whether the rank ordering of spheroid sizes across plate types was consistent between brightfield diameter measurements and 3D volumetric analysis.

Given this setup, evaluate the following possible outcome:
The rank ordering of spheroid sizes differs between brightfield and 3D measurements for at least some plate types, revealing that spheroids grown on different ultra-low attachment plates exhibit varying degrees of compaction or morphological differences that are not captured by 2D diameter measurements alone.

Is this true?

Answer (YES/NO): NO